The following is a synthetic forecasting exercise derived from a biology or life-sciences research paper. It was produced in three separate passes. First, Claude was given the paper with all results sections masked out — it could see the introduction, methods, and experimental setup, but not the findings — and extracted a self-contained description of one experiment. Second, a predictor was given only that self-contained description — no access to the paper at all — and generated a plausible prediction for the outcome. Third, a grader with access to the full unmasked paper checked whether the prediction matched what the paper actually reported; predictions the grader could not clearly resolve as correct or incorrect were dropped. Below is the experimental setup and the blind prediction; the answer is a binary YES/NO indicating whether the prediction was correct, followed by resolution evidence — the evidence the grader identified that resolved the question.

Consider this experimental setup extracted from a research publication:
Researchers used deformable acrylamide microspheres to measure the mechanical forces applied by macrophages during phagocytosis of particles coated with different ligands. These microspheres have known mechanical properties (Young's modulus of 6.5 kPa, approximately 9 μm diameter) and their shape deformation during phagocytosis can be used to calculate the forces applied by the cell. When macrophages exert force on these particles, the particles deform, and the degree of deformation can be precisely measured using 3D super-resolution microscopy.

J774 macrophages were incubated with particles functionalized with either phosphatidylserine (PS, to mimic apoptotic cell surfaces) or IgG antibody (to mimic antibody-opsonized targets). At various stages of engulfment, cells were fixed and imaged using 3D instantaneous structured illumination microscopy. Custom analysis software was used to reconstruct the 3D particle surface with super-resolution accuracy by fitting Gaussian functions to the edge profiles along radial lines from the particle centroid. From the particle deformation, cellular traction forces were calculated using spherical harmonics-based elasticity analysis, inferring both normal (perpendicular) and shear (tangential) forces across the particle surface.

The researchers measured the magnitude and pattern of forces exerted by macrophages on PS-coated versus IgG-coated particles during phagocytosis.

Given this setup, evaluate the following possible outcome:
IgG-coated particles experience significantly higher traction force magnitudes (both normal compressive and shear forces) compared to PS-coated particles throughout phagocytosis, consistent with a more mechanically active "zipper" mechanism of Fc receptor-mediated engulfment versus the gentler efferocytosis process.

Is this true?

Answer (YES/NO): NO